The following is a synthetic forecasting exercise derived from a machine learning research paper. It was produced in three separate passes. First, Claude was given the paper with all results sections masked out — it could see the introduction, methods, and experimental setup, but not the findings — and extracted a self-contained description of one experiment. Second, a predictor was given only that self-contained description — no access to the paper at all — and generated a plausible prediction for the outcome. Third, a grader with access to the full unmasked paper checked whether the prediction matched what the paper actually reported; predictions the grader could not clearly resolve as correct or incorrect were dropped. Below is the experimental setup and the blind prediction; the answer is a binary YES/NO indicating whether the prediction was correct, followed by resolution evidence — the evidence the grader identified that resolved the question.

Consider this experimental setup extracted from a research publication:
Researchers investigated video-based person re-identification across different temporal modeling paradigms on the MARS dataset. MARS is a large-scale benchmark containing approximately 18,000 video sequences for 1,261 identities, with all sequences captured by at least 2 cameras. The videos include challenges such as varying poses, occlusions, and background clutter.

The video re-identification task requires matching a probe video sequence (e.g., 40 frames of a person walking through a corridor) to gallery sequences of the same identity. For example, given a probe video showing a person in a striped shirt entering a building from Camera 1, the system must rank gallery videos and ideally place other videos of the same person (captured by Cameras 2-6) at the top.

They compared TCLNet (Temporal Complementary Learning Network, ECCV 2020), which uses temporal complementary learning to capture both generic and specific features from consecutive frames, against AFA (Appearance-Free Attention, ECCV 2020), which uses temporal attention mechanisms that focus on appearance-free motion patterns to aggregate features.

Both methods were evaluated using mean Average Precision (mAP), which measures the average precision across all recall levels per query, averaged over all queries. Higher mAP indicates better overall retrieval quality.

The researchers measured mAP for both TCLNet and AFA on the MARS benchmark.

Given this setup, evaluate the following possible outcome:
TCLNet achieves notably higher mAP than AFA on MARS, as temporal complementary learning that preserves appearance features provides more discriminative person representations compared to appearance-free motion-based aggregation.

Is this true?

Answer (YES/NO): YES